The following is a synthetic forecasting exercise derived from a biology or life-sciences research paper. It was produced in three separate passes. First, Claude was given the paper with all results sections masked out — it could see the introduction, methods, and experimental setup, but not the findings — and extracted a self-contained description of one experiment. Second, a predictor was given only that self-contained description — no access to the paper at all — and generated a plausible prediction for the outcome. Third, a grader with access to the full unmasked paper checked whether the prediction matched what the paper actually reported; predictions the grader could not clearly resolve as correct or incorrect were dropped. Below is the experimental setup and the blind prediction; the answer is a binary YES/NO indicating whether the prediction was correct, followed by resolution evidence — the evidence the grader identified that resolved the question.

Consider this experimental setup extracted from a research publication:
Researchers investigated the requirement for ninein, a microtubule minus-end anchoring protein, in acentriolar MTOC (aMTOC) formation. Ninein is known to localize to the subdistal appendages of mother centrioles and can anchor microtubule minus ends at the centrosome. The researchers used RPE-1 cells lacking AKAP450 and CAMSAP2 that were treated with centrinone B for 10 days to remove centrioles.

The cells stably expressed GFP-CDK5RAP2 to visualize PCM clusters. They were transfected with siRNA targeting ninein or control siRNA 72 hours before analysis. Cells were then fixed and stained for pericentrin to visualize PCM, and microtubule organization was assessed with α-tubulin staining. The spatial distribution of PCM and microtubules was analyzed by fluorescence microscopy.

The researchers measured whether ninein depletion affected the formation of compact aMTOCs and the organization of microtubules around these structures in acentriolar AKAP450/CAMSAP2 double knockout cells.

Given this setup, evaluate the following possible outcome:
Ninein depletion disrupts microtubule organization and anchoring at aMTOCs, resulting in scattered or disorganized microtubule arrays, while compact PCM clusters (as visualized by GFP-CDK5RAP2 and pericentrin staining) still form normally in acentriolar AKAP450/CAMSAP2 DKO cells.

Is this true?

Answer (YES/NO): NO